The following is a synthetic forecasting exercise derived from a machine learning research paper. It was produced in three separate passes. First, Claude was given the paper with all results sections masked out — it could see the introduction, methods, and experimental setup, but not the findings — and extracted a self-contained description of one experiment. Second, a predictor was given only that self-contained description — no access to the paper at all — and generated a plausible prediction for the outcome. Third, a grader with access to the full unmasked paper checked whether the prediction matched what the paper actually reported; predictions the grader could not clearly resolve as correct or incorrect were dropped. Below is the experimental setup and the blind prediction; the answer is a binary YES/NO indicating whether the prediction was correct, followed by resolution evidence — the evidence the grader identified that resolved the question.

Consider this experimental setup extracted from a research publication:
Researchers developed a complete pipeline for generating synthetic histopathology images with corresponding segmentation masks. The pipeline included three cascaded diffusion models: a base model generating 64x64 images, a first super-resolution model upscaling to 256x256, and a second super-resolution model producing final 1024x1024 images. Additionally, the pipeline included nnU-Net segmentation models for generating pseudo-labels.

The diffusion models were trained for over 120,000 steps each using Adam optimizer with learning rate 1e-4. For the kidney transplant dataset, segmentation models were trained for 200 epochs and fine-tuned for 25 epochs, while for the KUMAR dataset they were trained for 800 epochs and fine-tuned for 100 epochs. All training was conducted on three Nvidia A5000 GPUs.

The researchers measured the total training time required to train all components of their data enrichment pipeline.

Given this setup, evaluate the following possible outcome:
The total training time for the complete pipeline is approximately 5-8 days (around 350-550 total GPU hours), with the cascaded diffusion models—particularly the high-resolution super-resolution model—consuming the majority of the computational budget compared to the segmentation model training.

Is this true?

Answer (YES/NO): NO